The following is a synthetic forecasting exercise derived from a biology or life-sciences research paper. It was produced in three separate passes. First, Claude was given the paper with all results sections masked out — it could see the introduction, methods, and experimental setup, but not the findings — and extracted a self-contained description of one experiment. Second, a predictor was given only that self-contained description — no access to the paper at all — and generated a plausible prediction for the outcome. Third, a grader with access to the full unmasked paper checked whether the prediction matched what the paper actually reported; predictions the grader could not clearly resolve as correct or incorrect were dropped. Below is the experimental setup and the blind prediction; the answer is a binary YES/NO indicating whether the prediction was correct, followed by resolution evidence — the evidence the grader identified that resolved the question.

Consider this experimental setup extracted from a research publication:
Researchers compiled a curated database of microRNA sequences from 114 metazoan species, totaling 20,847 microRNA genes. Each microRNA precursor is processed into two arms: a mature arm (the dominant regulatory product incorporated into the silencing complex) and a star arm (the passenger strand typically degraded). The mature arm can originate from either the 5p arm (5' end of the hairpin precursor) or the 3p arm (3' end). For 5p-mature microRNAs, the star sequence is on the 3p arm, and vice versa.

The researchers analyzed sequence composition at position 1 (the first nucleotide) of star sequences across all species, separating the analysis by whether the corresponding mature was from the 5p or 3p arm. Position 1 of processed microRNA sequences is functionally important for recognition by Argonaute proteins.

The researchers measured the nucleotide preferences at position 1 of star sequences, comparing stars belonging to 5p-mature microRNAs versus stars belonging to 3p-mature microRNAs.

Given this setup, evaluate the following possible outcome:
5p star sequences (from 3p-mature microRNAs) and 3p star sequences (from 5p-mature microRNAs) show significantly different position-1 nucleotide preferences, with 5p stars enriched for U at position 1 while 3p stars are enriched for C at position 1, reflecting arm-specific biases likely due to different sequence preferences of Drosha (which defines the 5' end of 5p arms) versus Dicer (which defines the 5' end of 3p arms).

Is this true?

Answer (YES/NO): NO